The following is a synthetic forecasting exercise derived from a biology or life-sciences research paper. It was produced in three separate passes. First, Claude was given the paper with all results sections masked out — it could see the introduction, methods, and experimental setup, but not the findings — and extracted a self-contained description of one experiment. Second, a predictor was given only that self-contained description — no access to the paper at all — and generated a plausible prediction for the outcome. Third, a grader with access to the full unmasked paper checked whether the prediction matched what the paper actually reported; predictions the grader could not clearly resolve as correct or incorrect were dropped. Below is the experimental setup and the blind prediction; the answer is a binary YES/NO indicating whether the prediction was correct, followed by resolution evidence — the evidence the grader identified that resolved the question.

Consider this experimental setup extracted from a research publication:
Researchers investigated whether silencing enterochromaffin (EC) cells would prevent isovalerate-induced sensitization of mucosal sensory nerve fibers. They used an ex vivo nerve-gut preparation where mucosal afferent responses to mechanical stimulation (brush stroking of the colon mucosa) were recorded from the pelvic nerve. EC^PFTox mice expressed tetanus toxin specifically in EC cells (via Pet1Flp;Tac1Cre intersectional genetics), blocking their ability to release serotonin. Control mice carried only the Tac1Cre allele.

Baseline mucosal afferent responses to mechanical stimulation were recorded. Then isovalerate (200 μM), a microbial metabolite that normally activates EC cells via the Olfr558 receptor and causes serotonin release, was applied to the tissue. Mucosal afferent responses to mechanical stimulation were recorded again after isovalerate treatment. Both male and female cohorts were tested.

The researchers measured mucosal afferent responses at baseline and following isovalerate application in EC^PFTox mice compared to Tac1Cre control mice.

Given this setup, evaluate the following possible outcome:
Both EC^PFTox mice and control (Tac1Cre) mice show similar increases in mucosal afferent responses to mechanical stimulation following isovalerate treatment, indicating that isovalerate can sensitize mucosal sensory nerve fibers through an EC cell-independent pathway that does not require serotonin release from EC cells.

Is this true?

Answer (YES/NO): NO